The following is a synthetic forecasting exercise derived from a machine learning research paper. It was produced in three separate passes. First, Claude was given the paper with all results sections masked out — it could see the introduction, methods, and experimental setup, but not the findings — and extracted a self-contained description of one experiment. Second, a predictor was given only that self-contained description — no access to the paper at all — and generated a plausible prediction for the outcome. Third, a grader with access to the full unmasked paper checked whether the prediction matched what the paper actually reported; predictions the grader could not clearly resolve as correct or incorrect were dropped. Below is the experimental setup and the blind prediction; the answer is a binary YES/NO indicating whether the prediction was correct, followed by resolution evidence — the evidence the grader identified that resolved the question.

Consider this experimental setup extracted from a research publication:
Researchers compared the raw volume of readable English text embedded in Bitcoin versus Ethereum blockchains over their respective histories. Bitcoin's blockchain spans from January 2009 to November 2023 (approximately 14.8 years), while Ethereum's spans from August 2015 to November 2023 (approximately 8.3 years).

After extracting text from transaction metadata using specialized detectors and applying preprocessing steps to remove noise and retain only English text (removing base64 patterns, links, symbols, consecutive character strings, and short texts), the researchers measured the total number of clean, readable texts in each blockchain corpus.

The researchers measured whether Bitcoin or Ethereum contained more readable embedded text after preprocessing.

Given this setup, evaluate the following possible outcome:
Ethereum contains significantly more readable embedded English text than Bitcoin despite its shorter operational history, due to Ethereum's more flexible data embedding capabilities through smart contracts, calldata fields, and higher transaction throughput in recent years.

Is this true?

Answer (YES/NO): YES